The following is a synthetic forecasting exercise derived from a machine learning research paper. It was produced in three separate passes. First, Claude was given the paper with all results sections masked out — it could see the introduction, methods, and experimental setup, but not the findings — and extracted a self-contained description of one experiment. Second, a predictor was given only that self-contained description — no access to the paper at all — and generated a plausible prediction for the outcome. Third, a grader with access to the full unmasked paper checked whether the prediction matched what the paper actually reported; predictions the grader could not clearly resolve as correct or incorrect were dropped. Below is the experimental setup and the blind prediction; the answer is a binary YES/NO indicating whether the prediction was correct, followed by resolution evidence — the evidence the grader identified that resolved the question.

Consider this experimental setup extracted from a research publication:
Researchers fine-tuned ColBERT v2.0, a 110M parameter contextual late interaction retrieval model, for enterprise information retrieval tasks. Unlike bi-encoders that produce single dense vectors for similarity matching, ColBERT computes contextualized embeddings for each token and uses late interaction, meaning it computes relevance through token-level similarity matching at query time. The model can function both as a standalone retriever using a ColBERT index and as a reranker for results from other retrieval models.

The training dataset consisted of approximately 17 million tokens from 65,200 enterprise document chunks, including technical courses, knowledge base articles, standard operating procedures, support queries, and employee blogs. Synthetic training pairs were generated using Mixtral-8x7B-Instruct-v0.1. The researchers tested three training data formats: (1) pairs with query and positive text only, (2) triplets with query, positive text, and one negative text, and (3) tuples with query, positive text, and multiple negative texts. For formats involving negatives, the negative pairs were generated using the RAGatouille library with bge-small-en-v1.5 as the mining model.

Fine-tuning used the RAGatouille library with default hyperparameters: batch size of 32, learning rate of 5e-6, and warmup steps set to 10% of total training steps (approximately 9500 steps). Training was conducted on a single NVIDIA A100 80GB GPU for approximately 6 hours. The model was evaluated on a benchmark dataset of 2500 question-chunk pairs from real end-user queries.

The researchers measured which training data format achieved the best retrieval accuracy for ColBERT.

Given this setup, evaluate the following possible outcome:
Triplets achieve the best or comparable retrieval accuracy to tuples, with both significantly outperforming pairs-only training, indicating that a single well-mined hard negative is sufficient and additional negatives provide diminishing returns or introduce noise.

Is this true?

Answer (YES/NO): NO